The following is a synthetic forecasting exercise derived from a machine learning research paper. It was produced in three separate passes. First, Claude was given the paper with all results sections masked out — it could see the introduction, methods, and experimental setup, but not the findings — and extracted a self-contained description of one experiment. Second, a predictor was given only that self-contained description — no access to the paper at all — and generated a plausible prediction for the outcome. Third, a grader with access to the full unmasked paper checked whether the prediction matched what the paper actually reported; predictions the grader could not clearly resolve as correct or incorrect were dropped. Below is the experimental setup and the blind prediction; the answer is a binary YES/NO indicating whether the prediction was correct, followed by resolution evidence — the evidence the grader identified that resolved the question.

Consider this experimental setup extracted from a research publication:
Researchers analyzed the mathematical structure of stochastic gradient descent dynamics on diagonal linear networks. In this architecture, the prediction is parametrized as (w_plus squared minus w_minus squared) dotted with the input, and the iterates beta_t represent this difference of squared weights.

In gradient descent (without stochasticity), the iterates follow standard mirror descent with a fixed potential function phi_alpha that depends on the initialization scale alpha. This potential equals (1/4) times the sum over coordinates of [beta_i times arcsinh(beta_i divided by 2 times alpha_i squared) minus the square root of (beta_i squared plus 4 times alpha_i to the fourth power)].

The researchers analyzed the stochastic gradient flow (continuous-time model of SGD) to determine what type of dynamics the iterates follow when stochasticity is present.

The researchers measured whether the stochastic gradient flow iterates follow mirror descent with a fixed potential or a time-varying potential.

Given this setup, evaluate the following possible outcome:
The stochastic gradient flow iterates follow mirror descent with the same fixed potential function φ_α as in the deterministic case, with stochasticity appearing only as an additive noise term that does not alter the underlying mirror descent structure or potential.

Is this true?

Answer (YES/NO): NO